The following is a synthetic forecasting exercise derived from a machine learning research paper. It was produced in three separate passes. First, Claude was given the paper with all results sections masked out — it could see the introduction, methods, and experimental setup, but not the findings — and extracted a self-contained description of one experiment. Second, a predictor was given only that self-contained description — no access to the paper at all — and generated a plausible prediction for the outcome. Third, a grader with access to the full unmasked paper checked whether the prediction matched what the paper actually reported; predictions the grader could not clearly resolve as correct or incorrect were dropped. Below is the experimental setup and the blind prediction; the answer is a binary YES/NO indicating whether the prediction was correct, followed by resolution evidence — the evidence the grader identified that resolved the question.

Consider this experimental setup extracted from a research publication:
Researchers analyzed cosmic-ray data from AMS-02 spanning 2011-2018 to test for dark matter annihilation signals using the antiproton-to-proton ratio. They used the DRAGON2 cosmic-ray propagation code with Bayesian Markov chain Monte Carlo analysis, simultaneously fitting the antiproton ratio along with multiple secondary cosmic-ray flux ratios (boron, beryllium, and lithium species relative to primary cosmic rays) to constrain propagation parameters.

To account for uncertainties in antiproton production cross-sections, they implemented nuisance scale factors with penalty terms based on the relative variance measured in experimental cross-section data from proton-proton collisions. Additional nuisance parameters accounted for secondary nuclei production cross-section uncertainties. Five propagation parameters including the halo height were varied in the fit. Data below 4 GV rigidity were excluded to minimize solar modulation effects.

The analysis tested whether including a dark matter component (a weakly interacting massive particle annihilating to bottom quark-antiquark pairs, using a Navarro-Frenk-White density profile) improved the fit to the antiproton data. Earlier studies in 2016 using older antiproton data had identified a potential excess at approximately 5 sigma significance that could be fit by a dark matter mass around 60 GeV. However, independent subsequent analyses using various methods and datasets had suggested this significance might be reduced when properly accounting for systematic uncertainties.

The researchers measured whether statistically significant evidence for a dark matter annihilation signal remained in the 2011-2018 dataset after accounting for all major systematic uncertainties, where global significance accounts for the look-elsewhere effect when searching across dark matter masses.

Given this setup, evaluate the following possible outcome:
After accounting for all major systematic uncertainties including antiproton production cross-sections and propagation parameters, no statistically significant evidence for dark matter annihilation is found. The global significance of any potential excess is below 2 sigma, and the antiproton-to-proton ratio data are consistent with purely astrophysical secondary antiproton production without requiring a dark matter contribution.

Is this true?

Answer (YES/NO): YES